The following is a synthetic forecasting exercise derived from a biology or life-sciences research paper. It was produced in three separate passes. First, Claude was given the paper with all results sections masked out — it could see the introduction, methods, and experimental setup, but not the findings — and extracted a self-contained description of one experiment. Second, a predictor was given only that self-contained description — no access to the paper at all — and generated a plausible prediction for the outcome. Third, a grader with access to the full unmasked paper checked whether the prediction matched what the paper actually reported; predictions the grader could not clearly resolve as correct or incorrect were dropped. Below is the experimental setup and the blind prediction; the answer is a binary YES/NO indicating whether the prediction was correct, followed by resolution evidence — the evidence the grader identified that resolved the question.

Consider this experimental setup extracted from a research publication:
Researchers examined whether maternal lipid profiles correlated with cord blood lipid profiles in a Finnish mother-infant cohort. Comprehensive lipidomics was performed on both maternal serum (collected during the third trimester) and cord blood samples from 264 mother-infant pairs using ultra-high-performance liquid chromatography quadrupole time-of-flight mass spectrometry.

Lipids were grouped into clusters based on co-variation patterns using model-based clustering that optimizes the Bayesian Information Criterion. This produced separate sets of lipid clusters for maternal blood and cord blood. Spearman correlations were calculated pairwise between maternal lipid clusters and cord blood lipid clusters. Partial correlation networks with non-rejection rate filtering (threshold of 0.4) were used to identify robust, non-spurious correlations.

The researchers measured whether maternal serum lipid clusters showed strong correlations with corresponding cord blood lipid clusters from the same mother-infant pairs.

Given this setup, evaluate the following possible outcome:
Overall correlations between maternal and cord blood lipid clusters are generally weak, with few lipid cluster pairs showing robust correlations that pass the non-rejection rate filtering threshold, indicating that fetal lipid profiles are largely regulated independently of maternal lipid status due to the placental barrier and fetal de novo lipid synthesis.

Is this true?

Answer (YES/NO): YES